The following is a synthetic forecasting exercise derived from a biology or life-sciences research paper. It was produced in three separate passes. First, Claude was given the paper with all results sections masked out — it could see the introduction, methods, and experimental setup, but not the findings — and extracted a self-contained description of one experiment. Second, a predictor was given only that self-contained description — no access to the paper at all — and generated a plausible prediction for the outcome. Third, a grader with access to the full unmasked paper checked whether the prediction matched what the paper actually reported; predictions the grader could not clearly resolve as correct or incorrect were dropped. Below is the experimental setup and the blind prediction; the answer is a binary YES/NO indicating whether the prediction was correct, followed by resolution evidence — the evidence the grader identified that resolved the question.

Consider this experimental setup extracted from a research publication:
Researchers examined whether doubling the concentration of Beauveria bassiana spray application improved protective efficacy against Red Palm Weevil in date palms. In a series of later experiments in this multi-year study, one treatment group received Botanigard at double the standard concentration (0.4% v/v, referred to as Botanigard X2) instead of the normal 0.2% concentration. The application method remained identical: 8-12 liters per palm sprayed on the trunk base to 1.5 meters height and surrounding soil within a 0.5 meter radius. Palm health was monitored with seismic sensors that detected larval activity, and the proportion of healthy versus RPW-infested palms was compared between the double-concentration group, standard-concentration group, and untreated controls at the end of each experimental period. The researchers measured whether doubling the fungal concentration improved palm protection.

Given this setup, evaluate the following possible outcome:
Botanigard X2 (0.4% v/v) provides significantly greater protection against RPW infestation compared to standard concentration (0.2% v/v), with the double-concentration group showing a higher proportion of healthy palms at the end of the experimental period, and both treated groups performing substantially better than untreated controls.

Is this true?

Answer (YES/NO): NO